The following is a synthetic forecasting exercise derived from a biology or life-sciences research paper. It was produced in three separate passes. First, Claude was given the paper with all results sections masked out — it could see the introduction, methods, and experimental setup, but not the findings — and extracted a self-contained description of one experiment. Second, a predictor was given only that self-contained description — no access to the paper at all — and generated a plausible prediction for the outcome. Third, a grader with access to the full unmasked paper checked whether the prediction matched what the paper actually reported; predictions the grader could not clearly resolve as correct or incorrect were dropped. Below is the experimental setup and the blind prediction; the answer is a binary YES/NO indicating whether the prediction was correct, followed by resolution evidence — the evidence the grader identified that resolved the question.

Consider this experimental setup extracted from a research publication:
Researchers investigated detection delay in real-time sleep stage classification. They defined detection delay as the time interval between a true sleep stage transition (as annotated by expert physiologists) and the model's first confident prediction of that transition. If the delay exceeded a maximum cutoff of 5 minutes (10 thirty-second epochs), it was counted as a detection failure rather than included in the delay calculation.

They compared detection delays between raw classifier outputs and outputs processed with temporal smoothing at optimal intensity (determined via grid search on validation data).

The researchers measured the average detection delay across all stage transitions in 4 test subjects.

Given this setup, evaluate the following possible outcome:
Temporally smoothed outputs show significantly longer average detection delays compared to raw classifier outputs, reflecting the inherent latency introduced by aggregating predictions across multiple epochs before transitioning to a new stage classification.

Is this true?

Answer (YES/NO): NO